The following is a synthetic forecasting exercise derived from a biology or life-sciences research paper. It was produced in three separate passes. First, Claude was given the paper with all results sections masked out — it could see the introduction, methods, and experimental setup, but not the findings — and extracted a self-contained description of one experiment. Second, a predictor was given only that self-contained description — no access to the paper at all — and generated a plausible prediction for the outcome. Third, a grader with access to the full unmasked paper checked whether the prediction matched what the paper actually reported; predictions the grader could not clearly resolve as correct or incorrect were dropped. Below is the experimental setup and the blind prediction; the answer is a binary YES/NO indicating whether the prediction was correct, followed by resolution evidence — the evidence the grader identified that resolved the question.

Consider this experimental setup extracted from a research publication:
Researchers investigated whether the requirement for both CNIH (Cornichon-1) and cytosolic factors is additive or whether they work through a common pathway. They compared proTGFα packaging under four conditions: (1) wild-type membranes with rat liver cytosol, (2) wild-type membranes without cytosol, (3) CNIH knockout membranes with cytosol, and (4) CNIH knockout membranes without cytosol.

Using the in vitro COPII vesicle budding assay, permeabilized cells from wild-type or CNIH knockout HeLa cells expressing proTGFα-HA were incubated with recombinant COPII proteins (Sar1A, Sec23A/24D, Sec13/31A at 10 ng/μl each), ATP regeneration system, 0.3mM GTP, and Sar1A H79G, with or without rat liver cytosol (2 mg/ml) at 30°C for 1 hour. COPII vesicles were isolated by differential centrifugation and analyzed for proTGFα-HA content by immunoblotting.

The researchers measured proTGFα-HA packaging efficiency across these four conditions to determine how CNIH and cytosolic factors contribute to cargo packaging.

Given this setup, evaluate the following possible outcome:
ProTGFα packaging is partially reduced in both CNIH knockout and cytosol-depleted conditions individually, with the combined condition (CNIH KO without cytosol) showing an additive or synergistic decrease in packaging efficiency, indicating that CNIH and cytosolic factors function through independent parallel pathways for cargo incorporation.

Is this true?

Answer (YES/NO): NO